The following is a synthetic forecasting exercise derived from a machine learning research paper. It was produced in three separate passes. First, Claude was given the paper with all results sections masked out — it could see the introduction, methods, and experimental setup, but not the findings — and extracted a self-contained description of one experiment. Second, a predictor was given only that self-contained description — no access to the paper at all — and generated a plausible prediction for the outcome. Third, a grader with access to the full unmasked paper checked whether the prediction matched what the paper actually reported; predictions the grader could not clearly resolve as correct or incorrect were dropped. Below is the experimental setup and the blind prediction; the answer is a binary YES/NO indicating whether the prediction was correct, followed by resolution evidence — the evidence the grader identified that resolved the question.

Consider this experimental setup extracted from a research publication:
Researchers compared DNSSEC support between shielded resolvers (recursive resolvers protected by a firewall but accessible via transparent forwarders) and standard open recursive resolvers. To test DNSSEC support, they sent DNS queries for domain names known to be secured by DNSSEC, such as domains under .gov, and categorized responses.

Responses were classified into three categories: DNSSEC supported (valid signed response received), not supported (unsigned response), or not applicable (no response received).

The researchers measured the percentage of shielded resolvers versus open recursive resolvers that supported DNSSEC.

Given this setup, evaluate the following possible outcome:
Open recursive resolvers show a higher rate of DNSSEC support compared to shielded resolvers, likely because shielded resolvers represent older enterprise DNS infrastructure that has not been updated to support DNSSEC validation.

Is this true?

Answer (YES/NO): YES